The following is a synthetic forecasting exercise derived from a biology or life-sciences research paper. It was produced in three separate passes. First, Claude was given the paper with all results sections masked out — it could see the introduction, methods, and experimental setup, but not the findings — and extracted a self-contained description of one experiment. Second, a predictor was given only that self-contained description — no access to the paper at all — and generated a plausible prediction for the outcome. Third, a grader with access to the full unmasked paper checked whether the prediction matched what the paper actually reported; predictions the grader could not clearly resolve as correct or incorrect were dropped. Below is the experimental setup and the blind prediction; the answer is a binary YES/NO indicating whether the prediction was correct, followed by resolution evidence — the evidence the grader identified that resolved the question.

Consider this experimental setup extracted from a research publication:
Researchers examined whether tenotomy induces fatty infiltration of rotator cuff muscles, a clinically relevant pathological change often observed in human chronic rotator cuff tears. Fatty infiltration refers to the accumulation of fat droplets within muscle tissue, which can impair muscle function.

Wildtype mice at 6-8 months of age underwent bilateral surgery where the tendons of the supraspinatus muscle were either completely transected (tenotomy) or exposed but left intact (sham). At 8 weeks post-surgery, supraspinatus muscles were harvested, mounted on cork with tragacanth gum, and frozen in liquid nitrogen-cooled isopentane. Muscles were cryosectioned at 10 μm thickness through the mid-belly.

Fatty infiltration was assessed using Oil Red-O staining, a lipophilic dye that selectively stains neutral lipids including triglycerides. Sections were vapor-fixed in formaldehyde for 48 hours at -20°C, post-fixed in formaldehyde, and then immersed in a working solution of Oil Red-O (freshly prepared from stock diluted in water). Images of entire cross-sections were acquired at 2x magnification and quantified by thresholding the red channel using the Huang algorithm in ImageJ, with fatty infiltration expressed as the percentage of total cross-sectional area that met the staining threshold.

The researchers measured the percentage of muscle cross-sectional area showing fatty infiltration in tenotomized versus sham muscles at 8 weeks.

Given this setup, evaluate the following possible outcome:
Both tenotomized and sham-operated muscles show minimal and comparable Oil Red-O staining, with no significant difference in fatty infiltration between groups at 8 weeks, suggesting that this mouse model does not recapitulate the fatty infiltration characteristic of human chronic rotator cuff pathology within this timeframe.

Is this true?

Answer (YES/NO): NO